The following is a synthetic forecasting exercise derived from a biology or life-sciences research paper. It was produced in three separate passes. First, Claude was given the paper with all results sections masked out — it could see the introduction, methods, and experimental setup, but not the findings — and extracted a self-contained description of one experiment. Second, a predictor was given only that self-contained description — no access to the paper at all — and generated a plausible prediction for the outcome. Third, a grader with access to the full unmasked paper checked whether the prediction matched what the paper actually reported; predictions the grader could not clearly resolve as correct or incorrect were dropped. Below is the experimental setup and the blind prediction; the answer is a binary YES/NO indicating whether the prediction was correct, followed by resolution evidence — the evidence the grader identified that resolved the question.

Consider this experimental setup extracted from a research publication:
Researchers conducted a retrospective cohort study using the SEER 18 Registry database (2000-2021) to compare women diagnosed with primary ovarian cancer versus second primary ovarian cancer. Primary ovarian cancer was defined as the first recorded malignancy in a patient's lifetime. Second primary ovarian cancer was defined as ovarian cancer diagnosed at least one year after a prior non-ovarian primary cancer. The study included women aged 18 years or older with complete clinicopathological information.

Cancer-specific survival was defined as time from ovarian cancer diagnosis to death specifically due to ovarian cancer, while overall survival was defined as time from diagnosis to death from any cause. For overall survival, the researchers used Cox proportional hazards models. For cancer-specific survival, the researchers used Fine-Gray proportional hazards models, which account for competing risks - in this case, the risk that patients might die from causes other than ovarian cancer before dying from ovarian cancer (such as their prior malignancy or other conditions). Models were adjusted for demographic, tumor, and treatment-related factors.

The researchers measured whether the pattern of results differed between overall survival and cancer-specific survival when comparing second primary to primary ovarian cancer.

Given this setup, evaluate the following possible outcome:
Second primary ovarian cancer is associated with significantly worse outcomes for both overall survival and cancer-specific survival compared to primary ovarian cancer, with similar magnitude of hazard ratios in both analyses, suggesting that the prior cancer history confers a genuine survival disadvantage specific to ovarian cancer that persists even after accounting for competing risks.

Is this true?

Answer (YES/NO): NO